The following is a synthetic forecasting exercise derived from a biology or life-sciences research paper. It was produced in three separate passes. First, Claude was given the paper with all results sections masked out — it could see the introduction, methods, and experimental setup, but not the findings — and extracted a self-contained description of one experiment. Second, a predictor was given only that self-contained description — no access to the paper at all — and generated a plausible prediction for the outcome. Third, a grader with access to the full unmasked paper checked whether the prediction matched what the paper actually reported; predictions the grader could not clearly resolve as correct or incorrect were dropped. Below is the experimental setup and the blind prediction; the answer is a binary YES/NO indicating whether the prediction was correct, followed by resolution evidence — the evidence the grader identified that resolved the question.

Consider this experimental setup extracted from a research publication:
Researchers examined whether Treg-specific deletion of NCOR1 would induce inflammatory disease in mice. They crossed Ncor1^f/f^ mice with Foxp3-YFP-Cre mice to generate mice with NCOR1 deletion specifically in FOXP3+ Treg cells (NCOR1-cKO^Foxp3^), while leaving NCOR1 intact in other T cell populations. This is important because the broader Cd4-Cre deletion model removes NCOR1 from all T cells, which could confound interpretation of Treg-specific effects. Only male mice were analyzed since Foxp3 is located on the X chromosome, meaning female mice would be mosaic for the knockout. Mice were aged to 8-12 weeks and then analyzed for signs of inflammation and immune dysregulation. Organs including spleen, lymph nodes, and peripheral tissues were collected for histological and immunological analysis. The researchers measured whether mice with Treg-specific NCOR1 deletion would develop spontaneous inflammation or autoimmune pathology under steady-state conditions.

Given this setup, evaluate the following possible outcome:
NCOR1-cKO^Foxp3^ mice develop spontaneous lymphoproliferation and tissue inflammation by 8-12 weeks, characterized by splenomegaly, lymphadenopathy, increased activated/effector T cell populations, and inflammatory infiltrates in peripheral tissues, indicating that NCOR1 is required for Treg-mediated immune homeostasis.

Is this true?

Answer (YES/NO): NO